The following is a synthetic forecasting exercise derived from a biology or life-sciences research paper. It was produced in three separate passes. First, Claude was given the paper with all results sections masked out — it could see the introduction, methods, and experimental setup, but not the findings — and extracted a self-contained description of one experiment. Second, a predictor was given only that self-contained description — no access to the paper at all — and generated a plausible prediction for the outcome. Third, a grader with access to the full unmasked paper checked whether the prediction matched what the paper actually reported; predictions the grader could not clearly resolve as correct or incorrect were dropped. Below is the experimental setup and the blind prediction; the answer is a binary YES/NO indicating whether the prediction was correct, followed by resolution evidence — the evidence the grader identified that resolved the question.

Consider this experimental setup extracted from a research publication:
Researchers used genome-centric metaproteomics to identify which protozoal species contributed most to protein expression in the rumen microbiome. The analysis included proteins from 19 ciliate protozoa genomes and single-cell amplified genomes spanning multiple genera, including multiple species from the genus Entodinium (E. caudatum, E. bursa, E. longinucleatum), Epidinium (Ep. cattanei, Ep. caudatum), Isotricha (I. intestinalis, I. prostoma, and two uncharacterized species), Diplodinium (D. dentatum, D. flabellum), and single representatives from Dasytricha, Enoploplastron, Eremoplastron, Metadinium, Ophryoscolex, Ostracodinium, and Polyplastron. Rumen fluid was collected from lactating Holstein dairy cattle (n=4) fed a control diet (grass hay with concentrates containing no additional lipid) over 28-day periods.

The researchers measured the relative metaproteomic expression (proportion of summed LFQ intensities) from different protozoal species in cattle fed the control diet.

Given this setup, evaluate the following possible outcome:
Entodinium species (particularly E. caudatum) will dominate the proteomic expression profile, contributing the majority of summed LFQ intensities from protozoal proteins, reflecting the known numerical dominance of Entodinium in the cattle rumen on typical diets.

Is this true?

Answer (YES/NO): NO